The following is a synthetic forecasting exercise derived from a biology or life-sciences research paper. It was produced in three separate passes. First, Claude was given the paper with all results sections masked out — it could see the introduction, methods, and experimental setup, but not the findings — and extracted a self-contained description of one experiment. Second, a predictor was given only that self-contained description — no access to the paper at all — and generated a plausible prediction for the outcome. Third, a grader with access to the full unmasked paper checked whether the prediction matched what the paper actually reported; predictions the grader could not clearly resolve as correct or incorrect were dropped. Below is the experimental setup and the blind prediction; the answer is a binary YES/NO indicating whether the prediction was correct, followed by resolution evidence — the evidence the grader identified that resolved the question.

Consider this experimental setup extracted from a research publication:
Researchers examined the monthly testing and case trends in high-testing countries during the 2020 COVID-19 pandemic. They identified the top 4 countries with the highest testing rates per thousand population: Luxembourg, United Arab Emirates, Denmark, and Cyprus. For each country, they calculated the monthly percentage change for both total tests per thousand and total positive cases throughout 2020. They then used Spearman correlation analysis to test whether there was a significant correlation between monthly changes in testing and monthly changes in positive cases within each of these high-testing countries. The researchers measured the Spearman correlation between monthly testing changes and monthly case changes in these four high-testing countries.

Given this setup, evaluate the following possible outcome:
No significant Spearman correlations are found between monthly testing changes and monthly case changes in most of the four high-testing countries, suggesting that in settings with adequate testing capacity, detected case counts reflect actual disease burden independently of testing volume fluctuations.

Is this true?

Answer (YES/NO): YES